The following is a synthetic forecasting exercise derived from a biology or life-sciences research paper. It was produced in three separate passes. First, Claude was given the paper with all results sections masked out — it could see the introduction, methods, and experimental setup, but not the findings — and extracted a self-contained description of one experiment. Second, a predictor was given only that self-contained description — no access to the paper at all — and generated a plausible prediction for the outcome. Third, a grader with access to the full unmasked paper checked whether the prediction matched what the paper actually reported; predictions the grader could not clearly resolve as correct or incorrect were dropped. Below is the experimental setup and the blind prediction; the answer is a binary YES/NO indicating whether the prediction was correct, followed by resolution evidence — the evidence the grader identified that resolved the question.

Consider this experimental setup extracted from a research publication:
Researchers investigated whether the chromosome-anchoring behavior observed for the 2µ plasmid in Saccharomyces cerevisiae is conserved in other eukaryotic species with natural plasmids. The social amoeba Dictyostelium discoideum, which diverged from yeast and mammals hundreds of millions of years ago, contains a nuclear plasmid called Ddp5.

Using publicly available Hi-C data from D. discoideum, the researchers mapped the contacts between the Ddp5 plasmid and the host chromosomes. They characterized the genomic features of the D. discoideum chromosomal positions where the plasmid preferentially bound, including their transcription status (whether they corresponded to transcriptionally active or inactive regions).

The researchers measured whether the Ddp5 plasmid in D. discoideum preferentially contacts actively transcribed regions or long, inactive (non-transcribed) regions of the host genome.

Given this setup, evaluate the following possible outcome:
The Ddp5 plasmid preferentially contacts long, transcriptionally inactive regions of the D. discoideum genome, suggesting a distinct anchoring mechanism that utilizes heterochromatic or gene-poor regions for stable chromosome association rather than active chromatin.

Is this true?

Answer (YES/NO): YES